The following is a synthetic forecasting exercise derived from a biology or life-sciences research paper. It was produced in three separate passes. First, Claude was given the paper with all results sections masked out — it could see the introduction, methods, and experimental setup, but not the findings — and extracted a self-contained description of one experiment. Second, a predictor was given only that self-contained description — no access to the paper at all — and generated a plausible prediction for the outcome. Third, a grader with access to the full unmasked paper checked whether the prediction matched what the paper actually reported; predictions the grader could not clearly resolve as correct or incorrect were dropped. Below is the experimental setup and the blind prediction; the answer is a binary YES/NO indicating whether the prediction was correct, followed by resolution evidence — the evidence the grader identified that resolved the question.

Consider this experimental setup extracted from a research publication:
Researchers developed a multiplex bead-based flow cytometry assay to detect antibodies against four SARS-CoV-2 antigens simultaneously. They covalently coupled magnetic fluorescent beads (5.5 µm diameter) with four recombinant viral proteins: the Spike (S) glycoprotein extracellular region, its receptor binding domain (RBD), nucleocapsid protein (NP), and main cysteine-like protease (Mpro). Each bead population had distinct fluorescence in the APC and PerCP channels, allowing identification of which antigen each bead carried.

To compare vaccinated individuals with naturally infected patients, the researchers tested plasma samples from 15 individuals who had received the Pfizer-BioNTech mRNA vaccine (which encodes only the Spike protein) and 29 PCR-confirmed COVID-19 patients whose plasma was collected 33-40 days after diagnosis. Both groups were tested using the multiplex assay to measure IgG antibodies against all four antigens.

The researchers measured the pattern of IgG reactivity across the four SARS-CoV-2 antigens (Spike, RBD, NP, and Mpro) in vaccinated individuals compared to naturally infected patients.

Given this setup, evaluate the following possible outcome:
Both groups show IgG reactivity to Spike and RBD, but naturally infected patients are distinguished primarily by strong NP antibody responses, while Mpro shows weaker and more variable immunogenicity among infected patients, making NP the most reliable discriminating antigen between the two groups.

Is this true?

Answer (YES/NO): NO